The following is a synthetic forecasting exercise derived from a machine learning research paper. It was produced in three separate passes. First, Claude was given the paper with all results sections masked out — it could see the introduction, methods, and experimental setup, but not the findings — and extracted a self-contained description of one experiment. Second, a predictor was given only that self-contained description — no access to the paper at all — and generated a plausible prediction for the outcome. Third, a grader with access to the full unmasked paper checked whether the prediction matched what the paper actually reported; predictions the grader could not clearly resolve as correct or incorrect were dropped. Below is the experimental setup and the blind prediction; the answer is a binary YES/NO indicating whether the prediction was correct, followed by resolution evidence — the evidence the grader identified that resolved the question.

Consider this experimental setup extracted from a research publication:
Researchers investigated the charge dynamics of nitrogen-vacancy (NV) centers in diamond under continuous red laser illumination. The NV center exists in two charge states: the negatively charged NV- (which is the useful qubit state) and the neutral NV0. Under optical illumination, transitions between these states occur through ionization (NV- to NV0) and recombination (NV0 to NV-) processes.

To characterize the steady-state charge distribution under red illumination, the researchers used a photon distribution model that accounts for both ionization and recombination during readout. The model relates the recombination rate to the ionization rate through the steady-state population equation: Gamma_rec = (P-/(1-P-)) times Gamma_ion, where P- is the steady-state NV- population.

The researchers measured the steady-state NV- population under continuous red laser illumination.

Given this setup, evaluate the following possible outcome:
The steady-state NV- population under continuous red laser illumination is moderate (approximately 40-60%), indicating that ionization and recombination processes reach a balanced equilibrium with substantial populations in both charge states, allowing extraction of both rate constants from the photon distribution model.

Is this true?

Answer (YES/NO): NO